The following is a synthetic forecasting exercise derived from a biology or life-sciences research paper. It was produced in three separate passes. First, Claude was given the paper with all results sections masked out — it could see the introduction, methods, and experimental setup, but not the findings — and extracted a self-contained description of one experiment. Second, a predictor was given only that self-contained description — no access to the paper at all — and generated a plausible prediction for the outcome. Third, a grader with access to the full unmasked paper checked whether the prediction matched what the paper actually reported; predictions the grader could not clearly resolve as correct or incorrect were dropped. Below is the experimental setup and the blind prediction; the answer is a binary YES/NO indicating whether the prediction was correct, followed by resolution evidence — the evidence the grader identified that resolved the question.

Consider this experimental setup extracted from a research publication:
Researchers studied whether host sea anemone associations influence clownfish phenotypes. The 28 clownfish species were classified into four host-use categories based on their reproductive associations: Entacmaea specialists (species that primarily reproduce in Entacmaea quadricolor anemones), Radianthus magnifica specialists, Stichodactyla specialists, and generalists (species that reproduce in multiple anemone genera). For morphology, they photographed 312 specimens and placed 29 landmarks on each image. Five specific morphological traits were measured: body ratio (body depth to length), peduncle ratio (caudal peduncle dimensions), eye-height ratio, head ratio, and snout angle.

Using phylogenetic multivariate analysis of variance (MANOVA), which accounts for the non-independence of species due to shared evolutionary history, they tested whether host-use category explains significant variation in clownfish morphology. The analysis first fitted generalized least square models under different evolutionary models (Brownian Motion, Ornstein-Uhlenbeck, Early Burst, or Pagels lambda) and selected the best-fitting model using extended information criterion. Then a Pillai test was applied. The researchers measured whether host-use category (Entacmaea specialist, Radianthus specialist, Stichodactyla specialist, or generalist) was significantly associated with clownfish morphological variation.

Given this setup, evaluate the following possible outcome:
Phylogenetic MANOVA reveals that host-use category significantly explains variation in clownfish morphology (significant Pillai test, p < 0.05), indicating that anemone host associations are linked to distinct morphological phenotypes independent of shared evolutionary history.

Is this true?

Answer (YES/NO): YES